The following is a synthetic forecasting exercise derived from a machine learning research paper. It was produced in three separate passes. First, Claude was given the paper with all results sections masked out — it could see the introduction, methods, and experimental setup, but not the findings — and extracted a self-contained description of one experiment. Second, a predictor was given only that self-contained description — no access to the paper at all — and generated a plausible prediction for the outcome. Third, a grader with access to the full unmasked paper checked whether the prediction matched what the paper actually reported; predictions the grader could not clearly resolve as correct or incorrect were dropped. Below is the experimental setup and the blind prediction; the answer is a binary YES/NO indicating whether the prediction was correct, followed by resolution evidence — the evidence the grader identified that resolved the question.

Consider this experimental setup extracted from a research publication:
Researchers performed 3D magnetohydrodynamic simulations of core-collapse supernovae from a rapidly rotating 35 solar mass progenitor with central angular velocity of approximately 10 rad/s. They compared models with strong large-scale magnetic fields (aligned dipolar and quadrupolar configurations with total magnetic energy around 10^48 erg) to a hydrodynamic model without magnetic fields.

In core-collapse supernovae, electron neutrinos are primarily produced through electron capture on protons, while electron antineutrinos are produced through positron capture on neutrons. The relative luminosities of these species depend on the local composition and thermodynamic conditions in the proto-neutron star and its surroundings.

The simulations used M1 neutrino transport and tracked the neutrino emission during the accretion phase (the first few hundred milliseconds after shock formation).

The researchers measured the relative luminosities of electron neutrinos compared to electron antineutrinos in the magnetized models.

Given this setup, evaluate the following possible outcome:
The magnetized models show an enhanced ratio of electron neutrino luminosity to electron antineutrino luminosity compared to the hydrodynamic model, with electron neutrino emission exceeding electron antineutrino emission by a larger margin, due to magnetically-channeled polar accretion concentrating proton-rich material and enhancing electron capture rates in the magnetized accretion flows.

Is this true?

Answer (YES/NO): NO